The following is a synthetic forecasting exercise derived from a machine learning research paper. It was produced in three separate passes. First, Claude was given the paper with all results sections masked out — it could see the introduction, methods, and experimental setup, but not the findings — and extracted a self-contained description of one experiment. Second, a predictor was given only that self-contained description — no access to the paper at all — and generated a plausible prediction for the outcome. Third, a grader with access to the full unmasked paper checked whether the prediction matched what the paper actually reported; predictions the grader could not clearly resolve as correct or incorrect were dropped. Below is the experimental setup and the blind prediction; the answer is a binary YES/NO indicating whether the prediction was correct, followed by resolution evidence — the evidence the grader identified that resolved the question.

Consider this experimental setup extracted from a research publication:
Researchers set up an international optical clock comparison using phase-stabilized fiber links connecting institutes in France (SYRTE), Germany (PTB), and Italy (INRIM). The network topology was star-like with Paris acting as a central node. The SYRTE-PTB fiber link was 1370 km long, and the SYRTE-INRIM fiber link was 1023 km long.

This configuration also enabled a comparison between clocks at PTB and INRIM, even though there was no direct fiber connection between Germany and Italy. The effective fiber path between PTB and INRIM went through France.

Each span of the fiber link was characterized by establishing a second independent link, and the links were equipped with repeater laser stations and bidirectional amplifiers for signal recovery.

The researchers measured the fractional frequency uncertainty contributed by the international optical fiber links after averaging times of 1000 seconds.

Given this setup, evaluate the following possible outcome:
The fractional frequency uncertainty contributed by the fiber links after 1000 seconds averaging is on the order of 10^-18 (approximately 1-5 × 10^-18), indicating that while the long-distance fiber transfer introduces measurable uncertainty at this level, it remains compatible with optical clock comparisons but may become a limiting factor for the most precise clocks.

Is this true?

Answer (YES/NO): NO